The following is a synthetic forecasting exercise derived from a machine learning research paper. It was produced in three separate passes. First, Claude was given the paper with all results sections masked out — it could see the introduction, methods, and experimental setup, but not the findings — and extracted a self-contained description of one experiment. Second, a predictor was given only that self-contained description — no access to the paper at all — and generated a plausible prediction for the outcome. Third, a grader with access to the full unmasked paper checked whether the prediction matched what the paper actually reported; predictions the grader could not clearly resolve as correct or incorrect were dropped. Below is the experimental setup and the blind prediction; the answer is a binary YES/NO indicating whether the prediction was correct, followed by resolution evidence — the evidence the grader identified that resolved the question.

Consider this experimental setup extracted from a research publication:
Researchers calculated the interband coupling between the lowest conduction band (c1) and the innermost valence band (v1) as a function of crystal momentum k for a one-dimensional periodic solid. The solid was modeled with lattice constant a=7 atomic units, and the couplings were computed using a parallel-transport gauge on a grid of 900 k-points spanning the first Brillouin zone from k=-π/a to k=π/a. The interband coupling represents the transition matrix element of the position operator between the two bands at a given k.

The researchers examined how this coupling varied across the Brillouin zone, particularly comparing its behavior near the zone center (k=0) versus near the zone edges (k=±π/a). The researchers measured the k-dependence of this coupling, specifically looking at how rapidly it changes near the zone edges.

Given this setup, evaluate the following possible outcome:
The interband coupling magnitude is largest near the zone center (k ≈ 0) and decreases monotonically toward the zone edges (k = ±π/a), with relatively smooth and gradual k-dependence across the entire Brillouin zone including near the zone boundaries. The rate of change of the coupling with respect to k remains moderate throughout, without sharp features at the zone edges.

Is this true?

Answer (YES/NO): NO